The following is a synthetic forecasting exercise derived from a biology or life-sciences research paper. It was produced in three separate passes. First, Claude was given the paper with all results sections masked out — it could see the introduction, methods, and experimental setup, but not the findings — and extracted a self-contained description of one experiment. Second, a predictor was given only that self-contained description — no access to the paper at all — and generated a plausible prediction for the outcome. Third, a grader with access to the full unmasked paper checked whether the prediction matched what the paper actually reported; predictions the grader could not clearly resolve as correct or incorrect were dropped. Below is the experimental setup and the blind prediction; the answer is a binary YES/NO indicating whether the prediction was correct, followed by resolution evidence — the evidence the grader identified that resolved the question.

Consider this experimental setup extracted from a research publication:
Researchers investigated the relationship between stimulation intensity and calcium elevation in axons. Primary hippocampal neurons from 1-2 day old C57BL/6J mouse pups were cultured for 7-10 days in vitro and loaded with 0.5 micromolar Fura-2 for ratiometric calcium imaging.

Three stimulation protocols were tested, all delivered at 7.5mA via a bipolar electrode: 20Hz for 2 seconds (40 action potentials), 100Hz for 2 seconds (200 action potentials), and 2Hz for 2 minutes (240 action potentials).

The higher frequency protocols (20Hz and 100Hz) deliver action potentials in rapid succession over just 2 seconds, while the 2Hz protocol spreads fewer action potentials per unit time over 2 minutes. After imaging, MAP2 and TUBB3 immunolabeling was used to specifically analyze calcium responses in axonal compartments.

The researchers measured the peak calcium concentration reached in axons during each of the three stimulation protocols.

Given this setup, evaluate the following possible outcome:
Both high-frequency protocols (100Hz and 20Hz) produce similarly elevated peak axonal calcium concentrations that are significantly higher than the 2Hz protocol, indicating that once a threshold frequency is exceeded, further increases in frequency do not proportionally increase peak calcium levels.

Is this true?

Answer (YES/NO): NO